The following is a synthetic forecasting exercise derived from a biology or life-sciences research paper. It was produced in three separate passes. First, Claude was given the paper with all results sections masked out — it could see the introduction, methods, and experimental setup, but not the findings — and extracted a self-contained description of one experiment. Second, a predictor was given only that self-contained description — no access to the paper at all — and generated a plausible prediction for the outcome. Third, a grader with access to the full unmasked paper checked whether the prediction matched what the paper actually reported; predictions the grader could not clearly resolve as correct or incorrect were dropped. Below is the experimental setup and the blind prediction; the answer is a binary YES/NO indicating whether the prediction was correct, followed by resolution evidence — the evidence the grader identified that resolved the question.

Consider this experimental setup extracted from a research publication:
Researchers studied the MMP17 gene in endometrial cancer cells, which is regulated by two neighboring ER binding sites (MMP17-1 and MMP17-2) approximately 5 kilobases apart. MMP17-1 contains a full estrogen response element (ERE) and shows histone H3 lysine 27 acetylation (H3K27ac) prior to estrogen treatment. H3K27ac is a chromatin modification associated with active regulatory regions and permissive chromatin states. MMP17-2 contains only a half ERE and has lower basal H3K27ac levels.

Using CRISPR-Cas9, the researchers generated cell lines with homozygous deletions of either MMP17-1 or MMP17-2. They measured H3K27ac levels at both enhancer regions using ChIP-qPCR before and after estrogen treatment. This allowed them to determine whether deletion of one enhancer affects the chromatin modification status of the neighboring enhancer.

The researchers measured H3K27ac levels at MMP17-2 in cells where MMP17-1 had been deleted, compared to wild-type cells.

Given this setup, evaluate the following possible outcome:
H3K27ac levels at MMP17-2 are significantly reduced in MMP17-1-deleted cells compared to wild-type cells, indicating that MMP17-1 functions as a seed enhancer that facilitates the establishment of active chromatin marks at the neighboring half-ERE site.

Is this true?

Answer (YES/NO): YES